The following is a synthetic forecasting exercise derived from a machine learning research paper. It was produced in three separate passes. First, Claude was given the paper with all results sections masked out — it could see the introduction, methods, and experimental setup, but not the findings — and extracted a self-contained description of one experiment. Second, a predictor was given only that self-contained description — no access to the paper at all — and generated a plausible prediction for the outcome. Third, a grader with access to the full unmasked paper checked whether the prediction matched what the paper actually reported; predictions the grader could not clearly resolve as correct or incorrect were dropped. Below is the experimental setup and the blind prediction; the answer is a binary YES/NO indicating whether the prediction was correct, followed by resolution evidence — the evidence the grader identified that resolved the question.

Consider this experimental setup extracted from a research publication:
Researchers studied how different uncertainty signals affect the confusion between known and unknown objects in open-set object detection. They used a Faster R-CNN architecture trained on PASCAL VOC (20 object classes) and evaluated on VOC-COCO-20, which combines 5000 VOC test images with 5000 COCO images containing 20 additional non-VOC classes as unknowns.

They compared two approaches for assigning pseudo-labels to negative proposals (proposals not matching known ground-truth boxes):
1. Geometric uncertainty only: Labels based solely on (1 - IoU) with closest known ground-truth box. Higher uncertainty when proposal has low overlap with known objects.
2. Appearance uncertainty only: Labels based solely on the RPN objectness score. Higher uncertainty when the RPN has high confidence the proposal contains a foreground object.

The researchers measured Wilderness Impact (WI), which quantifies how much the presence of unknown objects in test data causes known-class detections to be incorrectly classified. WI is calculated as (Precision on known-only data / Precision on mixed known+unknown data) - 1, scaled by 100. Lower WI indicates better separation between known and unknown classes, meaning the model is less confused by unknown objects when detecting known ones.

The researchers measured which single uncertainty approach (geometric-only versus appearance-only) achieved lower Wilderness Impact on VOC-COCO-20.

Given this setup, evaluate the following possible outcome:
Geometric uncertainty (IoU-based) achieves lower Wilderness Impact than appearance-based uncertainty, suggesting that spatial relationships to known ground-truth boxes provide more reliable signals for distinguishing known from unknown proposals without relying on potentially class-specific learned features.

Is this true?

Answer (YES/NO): NO